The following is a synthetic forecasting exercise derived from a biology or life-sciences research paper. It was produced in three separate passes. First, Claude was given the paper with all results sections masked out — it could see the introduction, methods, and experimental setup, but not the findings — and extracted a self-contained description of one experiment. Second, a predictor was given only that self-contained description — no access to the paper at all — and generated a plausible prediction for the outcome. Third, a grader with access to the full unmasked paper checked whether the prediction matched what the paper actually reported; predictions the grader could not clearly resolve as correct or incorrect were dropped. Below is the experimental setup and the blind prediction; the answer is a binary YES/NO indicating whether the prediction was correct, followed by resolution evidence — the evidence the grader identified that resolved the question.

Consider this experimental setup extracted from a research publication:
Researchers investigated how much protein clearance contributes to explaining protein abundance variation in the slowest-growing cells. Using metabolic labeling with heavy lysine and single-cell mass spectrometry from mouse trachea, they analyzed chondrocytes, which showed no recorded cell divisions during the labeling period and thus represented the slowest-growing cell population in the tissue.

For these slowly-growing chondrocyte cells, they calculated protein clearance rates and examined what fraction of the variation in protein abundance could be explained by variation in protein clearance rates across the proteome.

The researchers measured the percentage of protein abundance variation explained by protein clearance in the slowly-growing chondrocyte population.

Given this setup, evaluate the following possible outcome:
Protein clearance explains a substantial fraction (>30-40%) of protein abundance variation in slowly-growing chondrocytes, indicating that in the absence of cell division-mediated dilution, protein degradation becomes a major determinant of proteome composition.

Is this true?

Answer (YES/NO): YES